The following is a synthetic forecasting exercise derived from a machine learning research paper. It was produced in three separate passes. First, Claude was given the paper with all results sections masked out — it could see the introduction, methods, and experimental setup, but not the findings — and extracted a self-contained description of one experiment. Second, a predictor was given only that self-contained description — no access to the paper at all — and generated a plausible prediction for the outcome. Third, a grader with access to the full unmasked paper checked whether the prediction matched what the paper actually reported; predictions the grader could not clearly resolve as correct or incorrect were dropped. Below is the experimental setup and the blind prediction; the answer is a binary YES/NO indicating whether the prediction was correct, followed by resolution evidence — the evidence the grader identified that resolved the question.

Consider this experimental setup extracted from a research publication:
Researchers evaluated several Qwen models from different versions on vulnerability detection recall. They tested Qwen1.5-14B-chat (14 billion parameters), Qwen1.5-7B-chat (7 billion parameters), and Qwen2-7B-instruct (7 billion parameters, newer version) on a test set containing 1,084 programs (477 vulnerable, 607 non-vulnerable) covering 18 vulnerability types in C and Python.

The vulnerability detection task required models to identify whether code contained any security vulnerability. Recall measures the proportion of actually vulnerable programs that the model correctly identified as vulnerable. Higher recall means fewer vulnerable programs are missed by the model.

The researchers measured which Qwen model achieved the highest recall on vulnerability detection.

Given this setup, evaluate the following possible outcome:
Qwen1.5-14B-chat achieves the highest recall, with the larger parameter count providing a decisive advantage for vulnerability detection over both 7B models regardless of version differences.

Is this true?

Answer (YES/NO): NO